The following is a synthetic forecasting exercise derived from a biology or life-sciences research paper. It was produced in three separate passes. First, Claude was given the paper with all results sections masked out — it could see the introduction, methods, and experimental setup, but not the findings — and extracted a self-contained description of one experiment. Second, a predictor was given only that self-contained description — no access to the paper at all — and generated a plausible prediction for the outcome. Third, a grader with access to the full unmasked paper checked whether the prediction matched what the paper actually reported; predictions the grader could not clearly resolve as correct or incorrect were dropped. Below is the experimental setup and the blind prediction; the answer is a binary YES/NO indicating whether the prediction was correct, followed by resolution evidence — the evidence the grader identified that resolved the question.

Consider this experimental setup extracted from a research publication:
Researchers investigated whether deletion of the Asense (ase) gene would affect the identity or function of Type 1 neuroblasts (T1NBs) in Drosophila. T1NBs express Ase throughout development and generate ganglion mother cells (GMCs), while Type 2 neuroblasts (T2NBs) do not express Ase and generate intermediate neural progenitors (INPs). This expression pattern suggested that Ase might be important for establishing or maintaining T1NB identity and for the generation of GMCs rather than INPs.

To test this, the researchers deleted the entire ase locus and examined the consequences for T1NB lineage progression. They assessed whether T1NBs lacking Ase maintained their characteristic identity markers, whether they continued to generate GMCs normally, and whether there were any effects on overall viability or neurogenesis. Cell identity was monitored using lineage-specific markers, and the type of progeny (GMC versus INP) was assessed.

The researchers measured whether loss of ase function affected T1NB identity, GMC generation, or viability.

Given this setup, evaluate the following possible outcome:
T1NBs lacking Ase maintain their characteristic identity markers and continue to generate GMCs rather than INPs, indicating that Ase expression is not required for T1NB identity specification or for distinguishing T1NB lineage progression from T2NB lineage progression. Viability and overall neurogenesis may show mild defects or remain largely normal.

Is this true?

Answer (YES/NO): YES